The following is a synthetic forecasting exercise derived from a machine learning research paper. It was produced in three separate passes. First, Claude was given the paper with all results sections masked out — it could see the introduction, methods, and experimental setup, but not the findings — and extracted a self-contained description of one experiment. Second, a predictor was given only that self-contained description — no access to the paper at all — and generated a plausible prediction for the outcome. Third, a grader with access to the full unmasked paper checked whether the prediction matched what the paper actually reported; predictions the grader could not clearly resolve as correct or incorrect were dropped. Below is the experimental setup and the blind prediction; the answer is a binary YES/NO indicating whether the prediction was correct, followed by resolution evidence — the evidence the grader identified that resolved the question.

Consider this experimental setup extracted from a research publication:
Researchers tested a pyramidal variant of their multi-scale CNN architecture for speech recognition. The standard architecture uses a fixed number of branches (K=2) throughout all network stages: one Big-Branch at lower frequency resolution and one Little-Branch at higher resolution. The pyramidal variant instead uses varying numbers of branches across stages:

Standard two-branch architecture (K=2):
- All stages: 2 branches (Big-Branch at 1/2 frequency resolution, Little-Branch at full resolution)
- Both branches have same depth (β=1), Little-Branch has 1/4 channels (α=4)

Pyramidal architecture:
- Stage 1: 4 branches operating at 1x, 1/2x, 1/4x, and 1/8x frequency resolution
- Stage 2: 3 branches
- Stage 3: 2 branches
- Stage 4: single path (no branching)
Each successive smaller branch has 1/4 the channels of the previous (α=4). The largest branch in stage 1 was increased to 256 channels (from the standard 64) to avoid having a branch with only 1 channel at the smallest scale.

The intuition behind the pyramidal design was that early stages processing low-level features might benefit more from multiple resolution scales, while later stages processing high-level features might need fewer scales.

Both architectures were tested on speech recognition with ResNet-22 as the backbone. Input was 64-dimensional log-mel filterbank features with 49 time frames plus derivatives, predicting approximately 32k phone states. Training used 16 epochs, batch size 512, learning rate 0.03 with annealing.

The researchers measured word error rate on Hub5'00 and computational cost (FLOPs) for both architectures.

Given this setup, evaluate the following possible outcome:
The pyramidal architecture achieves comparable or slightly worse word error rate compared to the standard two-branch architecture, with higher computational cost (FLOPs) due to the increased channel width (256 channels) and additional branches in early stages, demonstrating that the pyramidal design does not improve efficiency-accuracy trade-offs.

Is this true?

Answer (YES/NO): NO